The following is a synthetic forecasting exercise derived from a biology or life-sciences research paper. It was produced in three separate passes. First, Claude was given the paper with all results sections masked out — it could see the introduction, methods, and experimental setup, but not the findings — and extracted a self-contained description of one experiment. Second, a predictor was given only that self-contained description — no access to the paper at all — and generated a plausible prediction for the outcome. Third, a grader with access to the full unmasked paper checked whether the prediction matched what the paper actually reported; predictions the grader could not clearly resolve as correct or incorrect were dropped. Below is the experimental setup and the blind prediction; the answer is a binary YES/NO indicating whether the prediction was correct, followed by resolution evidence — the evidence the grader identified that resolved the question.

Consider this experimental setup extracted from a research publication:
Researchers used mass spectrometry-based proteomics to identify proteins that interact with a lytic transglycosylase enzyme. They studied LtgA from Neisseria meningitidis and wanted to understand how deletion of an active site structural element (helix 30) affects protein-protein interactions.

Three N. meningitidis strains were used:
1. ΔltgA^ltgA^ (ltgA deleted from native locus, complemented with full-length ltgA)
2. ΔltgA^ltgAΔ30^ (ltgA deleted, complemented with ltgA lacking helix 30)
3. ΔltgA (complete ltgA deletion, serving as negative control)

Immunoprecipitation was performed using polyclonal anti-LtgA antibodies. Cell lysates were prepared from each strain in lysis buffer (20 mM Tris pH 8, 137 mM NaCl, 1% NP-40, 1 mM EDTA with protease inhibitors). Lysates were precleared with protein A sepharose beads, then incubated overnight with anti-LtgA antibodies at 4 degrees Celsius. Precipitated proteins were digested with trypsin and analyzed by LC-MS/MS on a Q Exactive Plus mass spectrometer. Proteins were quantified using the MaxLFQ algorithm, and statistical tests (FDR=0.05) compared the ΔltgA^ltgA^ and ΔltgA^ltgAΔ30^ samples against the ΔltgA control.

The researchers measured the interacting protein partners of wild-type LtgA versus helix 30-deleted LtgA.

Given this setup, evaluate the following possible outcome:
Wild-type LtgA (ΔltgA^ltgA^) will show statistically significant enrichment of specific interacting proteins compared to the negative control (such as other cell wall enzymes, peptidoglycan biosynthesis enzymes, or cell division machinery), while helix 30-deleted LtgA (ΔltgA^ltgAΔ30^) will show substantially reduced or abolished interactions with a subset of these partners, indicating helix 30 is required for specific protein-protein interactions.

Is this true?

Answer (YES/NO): NO